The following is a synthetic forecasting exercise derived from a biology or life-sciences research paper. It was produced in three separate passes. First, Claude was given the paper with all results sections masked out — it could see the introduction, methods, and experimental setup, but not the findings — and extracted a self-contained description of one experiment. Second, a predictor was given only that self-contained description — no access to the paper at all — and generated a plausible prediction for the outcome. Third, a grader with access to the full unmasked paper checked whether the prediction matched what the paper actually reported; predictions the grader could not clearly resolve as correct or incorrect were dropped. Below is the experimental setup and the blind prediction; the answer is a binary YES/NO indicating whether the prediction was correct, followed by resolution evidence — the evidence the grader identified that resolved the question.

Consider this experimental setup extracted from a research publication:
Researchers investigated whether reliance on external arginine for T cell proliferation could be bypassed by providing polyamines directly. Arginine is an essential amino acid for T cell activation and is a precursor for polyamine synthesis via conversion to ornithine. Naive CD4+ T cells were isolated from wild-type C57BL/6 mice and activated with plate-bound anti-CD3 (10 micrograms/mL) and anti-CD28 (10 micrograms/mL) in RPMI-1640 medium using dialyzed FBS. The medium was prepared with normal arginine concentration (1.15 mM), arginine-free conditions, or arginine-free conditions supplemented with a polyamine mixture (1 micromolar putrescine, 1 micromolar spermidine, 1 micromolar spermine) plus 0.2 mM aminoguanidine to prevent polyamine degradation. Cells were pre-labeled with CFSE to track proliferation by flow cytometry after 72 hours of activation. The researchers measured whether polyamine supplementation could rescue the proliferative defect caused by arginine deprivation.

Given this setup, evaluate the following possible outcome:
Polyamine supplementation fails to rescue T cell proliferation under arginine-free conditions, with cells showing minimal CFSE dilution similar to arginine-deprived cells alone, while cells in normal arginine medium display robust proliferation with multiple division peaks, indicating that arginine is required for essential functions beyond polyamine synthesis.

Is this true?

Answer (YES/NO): YES